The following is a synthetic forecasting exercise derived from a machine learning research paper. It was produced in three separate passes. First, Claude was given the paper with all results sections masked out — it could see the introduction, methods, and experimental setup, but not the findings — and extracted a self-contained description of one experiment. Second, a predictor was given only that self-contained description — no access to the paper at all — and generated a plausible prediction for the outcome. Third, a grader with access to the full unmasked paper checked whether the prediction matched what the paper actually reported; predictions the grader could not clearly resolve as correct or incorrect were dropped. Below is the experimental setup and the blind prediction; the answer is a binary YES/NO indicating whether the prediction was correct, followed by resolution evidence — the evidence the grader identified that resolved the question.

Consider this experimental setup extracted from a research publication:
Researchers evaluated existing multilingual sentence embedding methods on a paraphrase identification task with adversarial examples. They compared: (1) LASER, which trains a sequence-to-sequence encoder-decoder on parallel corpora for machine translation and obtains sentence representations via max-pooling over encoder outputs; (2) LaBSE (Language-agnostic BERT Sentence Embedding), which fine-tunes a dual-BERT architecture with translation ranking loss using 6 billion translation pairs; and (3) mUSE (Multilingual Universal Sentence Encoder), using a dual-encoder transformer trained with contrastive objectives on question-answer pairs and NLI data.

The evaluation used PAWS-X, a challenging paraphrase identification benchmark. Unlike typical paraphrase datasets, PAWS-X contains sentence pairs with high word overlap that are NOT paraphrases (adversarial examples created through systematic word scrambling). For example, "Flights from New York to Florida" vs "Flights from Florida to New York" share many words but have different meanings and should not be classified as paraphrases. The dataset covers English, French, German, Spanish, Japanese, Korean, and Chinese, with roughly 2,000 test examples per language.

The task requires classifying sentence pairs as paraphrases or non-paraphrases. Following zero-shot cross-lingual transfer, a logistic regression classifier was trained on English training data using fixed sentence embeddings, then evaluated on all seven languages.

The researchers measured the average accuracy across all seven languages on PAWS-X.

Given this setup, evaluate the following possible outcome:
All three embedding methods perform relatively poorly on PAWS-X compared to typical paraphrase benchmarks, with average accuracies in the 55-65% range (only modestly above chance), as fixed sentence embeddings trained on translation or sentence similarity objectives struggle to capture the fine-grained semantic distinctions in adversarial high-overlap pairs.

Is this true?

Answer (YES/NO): NO